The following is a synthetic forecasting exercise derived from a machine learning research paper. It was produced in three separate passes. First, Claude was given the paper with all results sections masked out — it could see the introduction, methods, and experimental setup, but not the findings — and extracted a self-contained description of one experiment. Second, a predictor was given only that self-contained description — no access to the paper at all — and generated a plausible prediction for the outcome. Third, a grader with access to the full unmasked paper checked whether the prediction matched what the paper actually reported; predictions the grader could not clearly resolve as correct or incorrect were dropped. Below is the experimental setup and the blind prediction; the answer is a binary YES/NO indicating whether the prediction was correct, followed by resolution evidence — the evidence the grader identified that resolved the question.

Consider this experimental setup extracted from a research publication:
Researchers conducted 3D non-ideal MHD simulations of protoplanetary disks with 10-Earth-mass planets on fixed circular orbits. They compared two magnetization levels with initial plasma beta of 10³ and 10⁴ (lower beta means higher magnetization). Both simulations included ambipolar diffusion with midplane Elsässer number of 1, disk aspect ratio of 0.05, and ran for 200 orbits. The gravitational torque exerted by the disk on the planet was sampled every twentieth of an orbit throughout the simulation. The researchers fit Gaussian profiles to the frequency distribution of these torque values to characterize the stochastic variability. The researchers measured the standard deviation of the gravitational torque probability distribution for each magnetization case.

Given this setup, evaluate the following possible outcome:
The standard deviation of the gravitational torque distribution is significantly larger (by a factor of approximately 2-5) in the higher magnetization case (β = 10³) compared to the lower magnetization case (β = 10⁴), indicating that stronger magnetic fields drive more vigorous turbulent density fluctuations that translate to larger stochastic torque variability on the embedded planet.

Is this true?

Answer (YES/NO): NO